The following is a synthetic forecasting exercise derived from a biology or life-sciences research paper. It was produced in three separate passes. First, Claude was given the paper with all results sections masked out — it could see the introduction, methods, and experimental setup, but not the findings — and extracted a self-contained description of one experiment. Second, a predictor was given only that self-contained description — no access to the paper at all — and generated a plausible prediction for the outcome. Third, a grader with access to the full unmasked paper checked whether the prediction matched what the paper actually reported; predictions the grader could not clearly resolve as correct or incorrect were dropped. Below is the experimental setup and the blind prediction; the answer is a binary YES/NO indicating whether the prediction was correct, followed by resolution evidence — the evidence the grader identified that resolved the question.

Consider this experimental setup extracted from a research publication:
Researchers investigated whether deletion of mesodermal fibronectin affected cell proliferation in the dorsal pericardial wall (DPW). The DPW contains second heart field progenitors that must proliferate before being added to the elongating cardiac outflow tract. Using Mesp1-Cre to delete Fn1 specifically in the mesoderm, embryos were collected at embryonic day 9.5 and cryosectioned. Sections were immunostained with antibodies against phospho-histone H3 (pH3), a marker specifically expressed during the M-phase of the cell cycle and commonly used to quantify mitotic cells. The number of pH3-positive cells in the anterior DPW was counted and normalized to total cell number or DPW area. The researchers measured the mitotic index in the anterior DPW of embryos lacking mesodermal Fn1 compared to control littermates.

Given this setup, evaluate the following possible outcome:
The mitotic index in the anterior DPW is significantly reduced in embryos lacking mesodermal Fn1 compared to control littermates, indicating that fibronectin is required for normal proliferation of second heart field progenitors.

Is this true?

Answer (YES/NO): YES